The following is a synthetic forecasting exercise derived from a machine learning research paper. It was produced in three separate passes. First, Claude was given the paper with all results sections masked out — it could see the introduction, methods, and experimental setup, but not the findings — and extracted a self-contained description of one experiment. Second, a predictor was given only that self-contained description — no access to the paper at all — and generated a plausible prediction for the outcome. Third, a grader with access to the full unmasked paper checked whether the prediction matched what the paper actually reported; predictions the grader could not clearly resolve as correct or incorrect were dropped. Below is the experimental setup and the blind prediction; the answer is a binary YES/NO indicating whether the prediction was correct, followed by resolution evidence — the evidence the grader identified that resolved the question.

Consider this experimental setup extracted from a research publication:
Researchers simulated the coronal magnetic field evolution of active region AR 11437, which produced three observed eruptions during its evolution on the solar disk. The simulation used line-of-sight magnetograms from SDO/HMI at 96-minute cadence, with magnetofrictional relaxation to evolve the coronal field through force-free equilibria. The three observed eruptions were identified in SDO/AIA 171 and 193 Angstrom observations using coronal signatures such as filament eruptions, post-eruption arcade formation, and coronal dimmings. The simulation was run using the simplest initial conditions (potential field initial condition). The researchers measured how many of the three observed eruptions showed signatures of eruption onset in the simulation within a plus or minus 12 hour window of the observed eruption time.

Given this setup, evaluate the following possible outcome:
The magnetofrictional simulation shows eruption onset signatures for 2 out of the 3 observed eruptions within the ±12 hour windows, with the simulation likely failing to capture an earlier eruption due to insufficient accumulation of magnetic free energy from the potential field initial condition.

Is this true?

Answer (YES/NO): YES